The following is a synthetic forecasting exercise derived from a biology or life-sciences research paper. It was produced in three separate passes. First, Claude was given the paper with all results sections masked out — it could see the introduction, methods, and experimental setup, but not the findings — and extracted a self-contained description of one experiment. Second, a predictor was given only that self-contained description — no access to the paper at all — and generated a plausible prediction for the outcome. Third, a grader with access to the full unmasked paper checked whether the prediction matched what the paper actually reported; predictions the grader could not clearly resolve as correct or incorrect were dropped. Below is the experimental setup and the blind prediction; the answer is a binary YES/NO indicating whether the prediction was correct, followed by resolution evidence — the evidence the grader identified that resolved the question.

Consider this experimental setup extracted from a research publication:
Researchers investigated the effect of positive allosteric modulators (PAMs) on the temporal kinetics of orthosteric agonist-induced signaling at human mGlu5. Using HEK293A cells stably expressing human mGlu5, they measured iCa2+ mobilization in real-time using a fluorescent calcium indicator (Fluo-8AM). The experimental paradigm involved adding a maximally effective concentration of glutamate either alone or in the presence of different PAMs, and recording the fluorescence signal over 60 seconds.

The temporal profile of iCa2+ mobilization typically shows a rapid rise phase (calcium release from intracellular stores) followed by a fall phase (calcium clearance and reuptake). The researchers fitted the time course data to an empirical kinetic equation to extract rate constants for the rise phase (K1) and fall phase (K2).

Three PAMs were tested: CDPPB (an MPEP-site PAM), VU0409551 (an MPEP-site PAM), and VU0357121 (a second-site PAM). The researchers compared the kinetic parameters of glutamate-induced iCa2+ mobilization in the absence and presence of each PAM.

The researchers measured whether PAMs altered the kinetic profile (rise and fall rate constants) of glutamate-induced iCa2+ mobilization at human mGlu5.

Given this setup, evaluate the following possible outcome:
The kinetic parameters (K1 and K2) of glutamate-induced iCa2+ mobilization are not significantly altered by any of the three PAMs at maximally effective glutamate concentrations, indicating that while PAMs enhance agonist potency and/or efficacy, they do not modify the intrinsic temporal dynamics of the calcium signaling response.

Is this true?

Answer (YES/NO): NO